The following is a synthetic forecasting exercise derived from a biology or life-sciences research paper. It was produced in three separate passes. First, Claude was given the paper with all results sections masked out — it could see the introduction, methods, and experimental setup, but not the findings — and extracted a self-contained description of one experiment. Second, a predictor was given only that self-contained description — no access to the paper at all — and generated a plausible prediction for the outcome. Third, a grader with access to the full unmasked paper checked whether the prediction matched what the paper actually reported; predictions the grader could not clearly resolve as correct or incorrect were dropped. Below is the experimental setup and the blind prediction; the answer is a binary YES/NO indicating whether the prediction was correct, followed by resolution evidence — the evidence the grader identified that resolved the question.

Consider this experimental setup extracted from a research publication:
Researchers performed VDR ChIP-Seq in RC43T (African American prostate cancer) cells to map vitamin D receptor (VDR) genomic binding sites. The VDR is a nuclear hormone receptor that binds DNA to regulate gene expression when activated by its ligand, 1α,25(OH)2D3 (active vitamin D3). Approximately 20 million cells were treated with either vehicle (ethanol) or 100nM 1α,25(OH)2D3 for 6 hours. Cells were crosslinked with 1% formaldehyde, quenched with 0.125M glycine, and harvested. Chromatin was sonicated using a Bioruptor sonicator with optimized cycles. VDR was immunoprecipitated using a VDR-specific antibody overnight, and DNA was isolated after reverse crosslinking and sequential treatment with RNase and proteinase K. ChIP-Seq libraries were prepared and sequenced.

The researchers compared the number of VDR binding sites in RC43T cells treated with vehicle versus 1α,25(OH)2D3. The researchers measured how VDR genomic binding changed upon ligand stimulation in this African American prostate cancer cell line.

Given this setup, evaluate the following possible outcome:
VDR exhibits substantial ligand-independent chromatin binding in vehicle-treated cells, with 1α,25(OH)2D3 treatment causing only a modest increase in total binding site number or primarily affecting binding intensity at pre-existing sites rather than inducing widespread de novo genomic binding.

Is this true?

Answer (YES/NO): NO